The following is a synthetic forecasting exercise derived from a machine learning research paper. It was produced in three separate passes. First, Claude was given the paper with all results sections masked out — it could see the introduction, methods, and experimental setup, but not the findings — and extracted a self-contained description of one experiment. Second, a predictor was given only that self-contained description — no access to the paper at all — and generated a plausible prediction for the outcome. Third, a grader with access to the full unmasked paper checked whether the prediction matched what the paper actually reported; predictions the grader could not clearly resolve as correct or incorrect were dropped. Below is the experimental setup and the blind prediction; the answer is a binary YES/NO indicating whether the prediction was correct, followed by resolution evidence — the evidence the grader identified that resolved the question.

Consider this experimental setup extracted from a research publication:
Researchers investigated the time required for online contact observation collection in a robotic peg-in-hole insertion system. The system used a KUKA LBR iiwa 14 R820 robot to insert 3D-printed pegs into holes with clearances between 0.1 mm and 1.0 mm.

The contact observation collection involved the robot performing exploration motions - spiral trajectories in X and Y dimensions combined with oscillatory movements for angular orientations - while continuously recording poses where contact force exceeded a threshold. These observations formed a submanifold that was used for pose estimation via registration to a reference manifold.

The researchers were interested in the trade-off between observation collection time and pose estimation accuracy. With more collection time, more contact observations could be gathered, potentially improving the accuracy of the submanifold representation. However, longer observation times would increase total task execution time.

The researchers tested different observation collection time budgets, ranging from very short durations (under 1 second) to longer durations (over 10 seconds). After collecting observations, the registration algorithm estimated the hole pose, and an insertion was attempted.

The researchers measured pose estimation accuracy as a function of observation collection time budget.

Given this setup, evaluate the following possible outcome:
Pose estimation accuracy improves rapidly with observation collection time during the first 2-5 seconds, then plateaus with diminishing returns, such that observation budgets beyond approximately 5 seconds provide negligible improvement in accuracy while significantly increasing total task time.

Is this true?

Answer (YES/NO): NO